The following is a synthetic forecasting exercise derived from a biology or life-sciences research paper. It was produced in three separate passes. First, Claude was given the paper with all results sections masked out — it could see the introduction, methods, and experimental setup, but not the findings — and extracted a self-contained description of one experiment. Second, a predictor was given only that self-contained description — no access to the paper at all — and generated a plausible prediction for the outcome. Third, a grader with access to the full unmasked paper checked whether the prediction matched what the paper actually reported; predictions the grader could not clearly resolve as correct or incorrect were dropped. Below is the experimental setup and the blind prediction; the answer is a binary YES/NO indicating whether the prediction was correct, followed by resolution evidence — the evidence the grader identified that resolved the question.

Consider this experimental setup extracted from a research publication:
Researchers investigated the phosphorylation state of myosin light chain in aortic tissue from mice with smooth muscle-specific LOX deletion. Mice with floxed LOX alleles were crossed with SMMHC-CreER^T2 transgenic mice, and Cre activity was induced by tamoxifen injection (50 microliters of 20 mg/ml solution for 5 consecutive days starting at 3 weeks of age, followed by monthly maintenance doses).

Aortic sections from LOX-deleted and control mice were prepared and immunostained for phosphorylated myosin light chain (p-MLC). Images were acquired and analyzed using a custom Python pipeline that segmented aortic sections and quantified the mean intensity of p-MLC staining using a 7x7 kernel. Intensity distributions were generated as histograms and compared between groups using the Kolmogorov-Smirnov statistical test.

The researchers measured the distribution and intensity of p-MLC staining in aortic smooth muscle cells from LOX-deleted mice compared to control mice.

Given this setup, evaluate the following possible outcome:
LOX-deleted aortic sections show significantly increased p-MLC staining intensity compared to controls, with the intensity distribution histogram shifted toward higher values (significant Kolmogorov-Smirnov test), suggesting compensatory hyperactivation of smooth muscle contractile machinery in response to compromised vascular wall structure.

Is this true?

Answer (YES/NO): NO